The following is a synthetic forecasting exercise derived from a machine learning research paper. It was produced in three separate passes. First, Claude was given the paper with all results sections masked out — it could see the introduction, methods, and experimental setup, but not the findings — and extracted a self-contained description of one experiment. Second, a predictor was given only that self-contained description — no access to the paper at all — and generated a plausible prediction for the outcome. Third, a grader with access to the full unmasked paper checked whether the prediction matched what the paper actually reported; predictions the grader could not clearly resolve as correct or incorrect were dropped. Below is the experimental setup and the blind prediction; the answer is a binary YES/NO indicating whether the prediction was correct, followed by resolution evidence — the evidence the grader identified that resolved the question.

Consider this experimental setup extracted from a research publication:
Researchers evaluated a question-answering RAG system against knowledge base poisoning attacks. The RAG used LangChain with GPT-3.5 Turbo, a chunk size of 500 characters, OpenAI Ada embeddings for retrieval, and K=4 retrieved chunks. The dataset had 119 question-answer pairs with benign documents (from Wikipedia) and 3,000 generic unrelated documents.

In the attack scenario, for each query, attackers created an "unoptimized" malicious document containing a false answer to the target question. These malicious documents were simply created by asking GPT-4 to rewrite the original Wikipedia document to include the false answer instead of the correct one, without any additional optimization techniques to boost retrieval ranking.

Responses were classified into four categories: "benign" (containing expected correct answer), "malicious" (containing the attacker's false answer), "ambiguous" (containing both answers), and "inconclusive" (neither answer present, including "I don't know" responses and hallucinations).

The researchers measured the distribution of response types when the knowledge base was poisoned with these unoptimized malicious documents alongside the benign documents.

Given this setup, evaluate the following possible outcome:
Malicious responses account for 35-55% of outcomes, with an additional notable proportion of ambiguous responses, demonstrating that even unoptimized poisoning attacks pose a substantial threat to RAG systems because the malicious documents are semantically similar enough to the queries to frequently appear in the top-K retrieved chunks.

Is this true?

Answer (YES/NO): NO